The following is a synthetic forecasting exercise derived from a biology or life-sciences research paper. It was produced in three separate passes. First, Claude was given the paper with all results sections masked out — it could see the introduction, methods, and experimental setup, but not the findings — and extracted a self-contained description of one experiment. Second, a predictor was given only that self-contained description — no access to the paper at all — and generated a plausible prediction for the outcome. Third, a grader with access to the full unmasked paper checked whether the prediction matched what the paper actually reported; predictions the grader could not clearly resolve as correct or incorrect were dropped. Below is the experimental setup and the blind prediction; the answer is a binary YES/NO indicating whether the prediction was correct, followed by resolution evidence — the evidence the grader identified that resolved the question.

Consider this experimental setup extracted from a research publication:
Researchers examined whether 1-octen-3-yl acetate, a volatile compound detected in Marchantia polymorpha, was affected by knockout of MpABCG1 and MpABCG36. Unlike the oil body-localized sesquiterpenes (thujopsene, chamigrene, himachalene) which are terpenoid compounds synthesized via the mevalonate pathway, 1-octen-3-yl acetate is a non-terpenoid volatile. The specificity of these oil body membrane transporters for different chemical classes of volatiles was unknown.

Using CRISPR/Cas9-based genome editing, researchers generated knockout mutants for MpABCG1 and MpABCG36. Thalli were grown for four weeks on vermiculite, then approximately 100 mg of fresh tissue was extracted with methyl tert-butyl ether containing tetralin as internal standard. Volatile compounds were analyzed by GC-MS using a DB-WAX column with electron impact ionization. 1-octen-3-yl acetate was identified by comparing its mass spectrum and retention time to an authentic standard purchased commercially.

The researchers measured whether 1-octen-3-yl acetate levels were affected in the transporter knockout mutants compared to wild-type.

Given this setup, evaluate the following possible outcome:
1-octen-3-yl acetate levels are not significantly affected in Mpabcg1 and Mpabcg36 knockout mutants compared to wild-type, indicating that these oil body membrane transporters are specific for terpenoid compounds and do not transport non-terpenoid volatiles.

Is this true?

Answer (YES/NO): NO